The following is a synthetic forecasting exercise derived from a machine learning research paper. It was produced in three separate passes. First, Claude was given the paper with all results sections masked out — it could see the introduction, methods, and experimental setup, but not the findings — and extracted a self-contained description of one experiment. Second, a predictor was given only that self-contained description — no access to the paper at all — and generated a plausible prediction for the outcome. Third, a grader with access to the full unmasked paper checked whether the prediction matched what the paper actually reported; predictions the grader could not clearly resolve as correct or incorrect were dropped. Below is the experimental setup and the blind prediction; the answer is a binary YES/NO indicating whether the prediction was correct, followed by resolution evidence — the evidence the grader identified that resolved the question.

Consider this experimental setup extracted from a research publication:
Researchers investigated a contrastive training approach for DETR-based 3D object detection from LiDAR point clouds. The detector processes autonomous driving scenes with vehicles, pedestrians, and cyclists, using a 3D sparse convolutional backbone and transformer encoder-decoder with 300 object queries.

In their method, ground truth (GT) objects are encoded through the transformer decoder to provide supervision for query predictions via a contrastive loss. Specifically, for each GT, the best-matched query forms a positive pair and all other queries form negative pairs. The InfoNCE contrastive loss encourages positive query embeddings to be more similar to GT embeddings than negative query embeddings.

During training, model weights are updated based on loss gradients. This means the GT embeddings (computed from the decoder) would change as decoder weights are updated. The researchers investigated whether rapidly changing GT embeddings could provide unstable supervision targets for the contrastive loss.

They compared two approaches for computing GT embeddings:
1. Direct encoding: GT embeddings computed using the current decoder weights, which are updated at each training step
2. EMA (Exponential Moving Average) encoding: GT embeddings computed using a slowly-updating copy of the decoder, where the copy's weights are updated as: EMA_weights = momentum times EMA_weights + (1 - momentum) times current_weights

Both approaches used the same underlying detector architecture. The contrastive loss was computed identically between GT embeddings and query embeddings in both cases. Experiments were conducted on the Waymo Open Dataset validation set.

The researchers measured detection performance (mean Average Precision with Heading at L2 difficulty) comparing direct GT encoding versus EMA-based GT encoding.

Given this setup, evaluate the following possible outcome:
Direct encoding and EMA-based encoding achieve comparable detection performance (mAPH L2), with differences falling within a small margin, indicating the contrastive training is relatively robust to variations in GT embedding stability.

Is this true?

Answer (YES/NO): NO